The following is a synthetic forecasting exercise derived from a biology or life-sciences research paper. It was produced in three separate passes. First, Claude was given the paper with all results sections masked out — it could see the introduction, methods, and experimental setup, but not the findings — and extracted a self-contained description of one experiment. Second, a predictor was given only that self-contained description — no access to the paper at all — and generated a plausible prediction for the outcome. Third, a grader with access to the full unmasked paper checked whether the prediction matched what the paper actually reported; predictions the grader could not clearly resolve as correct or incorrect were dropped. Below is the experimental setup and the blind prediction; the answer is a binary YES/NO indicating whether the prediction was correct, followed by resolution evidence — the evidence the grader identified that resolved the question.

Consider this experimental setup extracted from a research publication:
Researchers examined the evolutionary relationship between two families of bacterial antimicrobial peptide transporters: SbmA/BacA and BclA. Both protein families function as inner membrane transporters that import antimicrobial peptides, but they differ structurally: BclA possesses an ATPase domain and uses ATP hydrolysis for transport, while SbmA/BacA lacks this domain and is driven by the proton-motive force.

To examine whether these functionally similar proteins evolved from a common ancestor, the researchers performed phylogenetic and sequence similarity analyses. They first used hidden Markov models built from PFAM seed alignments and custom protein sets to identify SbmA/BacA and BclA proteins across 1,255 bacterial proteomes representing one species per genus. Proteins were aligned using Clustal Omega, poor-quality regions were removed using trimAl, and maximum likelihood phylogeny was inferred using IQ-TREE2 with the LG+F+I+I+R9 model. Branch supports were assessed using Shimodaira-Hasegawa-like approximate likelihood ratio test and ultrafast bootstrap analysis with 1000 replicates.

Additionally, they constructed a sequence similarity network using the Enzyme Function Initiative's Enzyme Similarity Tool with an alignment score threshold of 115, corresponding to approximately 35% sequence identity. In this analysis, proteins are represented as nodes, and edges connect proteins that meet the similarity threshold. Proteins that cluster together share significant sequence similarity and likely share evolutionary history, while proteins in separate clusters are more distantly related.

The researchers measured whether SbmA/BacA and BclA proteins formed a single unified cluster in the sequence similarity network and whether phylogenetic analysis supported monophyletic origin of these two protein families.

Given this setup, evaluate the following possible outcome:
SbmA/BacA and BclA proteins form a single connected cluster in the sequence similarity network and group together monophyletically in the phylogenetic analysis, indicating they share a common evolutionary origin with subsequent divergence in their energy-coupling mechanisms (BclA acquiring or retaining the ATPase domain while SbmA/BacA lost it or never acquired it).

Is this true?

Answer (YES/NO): NO